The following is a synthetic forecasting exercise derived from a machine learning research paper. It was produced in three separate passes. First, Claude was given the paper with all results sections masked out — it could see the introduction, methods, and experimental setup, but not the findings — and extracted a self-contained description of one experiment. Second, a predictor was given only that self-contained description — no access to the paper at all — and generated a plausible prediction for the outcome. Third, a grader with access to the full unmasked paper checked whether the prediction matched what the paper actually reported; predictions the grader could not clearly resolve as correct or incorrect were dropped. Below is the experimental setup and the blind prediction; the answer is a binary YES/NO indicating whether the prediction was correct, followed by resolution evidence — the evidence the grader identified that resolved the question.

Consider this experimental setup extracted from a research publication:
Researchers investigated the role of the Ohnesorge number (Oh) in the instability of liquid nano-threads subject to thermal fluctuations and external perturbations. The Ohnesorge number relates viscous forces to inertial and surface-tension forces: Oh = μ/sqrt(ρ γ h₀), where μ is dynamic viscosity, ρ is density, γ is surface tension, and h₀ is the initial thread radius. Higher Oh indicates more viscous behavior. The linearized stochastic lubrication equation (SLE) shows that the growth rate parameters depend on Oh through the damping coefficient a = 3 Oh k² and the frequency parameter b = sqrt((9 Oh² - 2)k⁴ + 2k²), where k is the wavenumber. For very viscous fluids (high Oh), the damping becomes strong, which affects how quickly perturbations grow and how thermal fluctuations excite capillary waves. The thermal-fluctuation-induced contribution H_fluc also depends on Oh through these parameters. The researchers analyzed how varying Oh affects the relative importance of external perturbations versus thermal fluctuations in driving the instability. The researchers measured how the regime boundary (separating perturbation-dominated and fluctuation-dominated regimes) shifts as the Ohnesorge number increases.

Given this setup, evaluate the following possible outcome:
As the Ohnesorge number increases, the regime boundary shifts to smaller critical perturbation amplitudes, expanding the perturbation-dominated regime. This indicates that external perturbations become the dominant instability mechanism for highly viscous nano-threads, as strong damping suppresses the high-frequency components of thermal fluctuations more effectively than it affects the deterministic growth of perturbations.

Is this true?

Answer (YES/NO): YES